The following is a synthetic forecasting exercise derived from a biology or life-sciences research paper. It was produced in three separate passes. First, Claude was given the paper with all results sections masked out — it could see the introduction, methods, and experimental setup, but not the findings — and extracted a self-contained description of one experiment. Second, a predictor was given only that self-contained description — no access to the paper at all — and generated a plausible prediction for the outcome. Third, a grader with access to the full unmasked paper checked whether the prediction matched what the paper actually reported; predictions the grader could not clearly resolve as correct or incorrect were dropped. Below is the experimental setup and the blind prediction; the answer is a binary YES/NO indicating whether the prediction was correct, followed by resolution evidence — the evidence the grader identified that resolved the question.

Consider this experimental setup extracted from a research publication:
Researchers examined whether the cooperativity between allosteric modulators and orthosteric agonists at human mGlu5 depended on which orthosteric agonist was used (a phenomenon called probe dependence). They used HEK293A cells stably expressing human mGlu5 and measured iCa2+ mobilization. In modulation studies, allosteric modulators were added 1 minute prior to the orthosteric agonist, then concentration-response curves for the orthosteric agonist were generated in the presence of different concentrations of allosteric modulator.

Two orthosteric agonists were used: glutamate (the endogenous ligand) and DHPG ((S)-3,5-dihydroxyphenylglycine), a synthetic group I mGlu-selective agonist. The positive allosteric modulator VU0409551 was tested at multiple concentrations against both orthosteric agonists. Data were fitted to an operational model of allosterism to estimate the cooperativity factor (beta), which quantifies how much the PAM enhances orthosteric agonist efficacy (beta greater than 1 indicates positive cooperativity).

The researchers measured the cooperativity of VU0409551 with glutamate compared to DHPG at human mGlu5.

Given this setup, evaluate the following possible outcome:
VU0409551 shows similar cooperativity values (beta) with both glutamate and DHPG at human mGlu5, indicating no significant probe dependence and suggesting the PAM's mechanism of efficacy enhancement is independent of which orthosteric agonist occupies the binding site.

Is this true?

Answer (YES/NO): NO